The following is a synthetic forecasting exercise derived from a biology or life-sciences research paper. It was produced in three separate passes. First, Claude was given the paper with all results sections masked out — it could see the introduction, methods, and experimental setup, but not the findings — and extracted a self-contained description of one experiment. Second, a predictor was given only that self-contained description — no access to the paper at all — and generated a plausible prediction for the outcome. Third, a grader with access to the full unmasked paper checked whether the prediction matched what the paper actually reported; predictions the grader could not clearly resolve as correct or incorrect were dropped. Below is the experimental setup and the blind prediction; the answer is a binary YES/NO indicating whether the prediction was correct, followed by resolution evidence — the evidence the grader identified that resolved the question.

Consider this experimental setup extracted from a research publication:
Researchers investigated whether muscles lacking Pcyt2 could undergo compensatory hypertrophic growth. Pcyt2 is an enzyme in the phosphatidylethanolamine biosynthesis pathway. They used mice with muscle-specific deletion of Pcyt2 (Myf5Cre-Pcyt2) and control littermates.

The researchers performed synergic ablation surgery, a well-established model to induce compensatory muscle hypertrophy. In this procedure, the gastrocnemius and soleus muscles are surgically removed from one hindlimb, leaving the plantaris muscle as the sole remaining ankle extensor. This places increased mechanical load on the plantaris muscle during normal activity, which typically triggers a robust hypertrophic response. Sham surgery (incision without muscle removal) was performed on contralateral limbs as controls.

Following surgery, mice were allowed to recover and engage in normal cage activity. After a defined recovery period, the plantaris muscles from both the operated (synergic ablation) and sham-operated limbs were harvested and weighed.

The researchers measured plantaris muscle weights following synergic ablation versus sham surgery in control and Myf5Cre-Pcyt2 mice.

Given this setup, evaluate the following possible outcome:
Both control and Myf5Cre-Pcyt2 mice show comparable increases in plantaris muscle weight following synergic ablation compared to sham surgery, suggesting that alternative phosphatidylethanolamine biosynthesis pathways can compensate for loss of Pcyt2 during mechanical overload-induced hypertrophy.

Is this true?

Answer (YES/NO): NO